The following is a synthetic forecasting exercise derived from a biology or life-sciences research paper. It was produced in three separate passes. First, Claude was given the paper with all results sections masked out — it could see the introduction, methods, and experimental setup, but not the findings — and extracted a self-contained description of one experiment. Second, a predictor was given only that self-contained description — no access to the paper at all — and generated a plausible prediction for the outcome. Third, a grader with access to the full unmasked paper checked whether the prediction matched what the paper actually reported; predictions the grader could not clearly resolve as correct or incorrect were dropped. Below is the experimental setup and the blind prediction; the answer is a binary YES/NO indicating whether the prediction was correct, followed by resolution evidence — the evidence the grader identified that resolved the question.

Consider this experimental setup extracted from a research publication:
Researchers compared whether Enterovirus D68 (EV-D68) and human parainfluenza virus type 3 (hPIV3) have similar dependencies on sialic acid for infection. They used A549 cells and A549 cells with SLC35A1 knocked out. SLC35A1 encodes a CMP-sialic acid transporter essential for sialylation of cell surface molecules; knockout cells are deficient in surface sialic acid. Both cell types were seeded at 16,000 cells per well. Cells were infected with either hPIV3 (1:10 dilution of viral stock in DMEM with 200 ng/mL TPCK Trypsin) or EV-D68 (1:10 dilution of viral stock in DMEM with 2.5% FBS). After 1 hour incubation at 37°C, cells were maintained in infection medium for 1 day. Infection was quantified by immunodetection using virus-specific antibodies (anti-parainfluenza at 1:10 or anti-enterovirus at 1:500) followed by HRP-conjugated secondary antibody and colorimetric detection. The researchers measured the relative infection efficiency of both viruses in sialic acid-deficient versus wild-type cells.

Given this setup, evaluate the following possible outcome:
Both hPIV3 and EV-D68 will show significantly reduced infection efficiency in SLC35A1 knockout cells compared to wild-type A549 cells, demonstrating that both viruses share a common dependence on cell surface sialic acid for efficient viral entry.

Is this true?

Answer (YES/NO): YES